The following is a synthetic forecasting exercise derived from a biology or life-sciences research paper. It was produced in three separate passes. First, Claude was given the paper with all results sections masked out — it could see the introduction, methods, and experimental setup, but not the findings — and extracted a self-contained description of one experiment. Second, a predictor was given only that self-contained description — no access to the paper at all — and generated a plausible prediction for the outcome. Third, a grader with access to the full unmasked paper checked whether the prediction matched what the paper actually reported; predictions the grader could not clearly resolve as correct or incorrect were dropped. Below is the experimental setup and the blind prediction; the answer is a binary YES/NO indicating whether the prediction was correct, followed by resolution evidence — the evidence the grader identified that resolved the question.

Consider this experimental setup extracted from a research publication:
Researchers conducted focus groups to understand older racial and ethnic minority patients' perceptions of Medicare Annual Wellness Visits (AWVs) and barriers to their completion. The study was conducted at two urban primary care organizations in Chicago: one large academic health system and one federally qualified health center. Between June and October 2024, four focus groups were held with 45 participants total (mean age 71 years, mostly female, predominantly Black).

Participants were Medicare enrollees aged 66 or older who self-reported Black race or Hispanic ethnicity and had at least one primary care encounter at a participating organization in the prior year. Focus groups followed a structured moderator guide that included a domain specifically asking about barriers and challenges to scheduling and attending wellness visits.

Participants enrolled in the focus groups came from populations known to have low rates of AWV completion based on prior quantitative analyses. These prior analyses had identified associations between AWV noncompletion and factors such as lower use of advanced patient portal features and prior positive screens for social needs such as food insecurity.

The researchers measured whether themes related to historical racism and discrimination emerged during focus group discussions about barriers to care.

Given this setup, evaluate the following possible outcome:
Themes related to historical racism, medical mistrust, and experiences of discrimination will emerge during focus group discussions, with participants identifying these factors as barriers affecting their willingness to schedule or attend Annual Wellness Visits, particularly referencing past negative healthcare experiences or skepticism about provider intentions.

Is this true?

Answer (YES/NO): YES